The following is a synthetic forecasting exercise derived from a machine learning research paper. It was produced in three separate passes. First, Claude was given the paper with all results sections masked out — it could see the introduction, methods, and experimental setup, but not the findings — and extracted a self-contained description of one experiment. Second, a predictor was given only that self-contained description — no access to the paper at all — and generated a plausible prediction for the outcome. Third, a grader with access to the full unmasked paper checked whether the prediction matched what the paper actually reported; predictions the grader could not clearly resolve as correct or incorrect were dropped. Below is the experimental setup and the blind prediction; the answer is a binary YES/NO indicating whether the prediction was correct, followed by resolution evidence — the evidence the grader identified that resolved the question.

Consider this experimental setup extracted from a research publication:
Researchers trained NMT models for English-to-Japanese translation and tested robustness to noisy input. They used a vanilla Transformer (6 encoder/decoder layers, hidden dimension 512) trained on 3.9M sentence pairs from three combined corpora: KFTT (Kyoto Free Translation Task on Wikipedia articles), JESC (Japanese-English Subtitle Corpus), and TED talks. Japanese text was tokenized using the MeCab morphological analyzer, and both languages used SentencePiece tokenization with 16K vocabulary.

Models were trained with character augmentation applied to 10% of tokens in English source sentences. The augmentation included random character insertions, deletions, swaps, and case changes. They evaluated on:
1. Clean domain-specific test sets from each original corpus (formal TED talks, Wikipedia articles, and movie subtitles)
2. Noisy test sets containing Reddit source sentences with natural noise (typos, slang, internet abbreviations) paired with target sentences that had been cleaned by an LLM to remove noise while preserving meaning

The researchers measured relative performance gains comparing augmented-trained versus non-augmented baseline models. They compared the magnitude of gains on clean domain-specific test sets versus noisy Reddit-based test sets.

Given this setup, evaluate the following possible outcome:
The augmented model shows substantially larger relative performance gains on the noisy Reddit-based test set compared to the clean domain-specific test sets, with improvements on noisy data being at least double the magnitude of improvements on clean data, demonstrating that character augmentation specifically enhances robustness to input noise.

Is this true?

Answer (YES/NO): YES